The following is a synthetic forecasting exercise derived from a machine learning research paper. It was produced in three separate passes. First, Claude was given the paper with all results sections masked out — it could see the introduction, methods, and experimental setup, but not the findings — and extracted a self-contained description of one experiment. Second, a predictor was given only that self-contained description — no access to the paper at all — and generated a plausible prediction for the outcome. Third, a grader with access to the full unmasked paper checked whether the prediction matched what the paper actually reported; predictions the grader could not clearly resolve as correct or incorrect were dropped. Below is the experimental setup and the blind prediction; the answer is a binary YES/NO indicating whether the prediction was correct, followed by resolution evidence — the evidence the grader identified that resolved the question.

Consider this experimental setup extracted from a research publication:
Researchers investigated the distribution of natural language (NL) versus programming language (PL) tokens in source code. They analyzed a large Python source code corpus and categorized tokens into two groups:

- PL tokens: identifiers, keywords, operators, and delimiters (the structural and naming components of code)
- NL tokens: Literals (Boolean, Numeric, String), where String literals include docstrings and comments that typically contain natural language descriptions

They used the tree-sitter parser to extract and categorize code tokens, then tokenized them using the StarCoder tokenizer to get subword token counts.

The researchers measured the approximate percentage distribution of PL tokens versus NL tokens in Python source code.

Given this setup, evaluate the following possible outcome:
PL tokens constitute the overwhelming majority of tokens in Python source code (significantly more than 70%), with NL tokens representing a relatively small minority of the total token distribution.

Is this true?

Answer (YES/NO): NO